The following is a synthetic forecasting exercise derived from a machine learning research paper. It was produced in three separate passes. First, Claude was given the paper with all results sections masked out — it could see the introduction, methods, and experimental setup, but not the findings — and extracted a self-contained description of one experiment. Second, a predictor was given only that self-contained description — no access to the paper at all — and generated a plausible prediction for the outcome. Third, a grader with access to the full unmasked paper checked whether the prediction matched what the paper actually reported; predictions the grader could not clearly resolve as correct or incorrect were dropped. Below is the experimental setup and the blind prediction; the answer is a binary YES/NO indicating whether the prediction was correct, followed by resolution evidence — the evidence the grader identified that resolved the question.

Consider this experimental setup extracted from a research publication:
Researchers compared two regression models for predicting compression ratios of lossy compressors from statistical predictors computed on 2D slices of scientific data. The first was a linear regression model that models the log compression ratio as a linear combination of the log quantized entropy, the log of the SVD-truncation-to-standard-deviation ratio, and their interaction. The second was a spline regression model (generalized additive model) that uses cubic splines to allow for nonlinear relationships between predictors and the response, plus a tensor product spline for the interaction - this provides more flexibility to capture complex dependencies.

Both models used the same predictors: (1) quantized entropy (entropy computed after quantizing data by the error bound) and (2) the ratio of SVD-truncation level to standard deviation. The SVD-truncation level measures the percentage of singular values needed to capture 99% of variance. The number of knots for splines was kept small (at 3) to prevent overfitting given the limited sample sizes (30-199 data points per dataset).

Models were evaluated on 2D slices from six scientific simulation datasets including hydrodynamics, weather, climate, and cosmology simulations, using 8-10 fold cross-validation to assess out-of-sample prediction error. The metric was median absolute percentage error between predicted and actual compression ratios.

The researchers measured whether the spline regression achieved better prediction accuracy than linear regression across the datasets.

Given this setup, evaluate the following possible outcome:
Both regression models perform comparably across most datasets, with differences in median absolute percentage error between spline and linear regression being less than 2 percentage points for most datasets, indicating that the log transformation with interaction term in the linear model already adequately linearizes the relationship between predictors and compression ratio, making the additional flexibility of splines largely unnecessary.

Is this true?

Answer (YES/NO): NO